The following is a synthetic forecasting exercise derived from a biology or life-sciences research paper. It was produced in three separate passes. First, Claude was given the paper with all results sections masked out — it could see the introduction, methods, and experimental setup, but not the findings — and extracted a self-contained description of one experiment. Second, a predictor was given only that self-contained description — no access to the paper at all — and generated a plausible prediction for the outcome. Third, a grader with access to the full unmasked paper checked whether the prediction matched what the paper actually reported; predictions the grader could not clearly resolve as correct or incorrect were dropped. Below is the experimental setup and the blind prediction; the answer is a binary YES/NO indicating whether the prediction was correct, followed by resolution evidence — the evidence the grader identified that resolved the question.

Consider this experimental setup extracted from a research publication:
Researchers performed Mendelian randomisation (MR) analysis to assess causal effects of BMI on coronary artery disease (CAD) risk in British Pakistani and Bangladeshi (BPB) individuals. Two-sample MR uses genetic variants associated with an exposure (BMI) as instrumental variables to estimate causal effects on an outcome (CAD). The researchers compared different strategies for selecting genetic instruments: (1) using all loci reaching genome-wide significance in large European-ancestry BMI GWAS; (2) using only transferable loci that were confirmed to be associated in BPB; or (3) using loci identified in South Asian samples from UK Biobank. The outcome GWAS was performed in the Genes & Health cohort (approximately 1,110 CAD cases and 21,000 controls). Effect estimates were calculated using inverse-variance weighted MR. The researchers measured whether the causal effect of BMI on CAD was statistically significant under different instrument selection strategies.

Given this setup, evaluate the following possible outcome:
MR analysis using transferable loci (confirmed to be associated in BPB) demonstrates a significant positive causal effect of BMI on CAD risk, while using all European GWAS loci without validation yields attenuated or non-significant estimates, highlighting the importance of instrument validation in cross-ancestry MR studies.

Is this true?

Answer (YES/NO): YES